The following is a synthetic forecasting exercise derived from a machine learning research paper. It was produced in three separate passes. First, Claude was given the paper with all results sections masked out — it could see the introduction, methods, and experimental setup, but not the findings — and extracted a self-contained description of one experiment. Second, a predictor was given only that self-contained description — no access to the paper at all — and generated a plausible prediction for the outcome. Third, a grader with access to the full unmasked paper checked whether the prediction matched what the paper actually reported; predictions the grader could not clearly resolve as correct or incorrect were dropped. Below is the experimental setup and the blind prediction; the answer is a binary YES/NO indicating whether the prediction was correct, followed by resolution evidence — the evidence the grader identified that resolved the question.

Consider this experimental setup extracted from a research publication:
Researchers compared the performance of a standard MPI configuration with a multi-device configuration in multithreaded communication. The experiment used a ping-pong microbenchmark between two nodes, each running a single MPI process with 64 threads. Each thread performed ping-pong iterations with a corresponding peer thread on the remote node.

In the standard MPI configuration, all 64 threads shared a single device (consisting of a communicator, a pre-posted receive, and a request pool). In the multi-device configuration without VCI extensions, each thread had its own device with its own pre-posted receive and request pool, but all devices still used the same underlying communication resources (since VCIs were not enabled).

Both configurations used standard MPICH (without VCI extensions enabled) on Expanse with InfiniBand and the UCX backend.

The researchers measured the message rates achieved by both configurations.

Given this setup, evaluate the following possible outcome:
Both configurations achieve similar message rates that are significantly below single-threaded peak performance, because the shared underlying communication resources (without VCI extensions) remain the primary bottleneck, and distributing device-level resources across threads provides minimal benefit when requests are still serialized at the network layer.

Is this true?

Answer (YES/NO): NO